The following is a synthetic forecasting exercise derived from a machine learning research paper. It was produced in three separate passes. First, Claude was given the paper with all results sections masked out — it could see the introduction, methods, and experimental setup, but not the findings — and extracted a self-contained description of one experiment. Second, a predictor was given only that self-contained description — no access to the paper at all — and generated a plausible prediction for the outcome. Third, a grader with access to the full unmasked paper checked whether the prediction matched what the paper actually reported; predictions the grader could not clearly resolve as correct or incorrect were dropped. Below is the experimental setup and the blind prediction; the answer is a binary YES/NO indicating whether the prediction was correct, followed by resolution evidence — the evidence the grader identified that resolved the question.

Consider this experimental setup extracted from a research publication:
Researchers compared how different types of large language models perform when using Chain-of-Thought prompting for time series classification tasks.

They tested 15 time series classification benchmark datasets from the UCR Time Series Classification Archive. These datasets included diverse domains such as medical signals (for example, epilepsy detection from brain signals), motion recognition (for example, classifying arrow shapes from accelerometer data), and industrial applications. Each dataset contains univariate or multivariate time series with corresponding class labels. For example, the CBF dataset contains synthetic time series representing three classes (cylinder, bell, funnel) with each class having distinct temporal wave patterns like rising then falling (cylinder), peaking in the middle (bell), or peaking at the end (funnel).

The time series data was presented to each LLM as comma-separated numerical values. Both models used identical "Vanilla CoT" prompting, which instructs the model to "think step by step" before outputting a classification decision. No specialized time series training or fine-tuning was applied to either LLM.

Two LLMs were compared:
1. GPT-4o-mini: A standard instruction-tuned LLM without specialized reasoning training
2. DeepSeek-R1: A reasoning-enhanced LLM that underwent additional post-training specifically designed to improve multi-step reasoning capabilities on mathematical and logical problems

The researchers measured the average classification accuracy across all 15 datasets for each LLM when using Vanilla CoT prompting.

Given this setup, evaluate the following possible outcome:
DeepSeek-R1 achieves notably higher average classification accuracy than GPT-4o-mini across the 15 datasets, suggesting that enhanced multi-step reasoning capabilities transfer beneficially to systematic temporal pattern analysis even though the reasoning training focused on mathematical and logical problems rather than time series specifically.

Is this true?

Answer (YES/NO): YES